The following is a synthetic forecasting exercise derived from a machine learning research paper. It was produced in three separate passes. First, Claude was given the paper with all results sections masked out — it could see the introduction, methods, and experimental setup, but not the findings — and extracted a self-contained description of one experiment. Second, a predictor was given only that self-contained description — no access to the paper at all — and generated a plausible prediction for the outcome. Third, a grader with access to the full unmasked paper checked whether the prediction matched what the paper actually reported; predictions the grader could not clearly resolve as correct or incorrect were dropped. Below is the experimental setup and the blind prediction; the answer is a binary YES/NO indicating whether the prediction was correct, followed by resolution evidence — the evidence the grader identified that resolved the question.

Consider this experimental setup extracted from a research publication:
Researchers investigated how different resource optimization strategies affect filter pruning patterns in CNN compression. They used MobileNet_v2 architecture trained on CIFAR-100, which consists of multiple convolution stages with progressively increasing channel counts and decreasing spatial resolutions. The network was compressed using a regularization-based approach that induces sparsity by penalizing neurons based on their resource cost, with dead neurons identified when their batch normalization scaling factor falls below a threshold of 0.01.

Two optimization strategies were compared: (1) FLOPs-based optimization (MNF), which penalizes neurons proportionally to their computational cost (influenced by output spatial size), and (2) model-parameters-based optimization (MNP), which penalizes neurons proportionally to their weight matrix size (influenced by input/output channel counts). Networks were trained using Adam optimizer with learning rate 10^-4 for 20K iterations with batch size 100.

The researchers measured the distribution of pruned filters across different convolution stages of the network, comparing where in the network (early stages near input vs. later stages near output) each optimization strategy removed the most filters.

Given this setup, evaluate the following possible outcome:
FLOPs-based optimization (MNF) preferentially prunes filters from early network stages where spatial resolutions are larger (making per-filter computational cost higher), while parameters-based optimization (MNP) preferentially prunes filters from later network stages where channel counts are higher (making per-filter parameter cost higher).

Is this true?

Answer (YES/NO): YES